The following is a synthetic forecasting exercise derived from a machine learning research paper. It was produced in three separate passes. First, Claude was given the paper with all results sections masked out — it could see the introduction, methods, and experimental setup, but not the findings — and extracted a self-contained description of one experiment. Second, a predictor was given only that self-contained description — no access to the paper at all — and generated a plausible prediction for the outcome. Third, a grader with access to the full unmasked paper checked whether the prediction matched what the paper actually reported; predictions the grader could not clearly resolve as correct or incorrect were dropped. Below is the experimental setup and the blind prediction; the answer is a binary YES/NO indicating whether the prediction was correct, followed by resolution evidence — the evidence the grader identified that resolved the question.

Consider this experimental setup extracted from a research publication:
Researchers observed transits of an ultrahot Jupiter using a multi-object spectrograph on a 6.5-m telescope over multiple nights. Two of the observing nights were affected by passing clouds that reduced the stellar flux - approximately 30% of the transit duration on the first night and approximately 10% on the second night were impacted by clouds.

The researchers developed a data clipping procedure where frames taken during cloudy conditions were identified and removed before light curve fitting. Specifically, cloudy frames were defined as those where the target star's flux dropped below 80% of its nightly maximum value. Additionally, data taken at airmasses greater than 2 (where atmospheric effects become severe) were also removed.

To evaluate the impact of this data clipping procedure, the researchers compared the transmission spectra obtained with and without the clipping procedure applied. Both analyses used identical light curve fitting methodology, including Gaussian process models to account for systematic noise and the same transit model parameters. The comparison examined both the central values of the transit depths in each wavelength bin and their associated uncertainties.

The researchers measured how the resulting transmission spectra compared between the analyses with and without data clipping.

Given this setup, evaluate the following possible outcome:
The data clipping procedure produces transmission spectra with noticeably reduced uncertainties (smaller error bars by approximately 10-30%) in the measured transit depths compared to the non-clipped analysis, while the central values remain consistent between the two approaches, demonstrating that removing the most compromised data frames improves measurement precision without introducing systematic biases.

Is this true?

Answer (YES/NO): NO